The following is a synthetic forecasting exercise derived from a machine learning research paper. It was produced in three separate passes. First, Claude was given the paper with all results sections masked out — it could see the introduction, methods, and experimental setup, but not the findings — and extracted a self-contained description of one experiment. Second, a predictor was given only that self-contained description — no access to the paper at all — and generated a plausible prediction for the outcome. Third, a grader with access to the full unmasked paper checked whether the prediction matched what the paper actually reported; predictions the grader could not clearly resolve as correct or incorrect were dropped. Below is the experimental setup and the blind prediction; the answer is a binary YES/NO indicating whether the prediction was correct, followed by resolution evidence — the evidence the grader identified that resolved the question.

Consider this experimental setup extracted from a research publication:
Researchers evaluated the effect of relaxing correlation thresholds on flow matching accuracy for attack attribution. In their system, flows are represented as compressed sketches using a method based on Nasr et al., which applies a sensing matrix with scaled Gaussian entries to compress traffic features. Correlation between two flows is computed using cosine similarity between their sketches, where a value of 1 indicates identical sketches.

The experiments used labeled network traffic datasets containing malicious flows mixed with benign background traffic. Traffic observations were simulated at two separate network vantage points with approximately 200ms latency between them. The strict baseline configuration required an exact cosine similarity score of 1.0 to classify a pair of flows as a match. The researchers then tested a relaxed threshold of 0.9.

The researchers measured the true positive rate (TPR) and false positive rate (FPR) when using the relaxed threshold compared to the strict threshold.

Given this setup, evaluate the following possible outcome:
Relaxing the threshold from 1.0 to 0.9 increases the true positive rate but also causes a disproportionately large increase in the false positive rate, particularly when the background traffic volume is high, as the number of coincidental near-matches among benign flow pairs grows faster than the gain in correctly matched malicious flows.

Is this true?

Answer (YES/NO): YES